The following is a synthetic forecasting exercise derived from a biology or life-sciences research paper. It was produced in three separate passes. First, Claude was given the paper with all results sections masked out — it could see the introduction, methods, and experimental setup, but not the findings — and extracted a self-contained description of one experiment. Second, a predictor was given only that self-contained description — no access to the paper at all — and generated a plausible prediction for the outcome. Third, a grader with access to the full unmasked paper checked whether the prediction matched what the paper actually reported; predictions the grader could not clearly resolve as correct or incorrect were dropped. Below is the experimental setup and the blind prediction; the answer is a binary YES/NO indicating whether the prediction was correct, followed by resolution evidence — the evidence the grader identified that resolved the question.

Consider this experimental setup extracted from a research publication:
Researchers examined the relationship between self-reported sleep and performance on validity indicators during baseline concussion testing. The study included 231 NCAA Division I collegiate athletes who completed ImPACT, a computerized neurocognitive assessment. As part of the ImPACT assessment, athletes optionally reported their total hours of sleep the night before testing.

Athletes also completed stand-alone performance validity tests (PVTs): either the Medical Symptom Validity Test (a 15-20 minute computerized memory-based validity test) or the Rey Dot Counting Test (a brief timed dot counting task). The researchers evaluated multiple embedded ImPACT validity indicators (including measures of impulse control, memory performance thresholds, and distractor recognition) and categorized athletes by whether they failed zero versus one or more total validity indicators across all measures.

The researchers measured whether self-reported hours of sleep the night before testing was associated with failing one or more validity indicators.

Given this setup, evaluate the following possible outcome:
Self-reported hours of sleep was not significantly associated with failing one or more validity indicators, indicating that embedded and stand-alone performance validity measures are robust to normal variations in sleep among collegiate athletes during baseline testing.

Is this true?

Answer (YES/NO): YES